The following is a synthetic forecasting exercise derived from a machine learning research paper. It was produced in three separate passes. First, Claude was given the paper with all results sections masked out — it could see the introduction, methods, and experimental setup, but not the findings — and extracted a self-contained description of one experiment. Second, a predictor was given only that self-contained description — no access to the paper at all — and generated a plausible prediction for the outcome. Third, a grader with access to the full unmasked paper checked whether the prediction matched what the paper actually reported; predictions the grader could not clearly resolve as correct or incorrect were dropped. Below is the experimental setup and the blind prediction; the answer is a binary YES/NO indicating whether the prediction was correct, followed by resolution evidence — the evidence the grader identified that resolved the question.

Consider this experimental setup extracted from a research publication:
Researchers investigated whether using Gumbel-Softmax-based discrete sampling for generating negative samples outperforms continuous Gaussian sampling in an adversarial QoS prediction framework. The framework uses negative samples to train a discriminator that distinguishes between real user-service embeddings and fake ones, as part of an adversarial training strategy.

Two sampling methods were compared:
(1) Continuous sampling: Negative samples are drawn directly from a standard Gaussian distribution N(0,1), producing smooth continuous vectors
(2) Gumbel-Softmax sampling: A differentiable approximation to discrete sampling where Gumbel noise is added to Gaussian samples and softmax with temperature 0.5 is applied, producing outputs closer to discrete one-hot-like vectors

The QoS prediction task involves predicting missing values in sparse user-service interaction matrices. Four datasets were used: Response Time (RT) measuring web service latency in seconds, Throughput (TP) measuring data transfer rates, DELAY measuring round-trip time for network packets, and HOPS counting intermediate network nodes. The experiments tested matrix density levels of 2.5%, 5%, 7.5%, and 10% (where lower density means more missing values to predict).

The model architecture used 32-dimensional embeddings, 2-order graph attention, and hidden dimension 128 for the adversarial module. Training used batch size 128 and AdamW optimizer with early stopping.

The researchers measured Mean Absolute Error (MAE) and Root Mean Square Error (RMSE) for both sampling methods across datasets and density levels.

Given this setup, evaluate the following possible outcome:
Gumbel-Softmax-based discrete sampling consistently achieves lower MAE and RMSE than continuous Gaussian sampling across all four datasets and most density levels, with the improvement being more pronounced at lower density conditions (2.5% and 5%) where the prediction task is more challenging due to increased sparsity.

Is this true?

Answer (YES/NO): NO